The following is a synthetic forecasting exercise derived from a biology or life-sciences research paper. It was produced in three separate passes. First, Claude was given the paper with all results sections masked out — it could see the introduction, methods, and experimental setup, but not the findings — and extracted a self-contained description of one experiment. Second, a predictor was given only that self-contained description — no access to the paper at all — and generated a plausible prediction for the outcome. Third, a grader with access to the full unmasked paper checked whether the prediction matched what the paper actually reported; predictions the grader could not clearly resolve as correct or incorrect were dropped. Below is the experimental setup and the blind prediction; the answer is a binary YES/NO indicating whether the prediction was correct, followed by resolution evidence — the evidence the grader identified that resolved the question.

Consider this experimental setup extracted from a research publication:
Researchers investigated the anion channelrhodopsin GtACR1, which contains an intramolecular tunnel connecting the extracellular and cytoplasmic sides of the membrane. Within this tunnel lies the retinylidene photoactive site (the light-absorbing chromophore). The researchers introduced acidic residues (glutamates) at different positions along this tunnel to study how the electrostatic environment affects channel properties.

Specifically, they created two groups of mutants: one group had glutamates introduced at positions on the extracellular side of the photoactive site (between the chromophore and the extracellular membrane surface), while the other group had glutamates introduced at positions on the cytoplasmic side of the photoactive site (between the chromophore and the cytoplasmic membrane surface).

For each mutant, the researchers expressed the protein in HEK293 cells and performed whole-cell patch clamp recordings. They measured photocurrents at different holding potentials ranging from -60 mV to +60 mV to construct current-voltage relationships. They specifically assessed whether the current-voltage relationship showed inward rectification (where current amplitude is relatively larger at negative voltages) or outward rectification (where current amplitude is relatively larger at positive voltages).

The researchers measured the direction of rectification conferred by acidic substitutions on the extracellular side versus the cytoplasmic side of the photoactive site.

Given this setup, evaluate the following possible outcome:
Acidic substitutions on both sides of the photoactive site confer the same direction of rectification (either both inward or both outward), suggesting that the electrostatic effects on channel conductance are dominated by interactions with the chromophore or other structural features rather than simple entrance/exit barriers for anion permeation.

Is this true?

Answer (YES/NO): NO